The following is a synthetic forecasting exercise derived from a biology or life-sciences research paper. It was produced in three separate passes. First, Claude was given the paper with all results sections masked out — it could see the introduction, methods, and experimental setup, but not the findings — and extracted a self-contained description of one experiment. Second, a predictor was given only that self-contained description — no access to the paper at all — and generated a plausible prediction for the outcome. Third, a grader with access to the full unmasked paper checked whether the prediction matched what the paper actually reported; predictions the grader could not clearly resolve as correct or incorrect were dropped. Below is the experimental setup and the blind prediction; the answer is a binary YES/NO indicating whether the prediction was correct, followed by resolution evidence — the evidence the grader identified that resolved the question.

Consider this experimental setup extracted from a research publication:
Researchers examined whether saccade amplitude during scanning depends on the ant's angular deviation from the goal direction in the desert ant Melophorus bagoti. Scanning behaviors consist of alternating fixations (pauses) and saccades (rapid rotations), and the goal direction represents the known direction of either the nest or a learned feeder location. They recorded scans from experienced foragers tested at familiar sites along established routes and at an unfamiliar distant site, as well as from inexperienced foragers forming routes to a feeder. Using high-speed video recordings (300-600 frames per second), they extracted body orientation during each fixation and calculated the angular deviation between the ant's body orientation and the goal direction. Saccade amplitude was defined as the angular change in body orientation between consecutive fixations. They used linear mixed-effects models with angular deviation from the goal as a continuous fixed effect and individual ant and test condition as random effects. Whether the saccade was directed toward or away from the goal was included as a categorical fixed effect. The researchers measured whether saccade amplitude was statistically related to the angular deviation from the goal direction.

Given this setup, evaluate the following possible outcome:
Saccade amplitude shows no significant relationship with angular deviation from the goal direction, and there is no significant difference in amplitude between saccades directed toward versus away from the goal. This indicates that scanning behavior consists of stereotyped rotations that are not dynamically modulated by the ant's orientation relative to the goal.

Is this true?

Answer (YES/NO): NO